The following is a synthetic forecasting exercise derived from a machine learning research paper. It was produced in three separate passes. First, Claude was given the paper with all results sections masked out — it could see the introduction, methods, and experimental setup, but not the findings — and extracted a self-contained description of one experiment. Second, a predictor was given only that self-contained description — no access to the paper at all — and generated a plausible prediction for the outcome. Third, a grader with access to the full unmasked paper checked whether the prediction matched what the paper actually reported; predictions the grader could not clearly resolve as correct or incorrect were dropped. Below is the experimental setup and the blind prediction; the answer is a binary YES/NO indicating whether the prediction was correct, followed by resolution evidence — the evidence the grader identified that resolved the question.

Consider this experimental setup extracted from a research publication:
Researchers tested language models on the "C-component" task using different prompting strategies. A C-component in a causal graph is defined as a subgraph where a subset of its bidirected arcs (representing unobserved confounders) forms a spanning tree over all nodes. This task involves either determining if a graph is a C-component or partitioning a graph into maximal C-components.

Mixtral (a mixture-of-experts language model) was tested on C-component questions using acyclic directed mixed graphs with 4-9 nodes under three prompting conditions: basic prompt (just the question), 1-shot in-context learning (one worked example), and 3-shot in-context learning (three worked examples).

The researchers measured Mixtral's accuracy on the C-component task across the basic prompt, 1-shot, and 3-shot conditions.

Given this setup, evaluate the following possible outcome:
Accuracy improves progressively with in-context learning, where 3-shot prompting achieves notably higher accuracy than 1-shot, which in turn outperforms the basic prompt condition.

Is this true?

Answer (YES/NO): NO